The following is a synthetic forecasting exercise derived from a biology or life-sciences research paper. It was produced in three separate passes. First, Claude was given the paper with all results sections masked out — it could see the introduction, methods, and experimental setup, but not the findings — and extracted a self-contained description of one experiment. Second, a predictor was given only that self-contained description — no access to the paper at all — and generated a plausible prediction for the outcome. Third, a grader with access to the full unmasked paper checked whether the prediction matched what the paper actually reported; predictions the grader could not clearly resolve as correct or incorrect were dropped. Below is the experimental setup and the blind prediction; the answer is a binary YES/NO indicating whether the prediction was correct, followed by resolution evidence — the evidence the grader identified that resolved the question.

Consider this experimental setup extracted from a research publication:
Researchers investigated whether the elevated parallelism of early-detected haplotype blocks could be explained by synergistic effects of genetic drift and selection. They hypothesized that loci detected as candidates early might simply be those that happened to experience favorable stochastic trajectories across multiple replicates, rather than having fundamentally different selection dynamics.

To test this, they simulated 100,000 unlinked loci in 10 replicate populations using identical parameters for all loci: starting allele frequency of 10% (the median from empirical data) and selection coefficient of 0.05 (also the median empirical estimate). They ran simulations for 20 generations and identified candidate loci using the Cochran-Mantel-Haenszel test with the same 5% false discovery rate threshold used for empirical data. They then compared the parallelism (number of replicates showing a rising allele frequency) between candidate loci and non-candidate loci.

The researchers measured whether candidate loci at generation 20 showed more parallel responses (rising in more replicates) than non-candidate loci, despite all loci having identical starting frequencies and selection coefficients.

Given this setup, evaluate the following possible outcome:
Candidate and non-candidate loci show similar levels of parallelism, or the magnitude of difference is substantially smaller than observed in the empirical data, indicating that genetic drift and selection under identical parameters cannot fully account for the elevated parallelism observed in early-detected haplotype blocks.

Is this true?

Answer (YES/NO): NO